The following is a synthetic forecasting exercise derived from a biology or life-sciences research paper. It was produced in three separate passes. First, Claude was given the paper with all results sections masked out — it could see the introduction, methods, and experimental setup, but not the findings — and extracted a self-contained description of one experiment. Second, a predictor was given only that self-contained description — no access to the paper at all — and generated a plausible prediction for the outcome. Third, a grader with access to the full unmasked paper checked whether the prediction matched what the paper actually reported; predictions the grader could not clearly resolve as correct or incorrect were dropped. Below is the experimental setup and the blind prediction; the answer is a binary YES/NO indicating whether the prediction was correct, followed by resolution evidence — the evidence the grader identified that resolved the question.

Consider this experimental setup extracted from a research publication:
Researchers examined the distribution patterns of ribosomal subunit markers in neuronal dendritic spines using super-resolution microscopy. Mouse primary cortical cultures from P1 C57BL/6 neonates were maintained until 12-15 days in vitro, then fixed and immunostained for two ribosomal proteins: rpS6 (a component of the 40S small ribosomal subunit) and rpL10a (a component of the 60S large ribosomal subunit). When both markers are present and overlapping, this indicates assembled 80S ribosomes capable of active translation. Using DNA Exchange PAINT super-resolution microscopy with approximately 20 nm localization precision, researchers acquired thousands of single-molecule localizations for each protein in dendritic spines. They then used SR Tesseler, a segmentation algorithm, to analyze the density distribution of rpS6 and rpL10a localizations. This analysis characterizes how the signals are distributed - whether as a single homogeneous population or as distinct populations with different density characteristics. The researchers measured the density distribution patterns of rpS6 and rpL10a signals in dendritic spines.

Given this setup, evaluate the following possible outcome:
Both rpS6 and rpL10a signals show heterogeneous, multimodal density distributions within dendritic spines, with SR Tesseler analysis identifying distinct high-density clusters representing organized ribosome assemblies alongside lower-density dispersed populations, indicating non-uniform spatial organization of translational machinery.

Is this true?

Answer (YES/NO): YES